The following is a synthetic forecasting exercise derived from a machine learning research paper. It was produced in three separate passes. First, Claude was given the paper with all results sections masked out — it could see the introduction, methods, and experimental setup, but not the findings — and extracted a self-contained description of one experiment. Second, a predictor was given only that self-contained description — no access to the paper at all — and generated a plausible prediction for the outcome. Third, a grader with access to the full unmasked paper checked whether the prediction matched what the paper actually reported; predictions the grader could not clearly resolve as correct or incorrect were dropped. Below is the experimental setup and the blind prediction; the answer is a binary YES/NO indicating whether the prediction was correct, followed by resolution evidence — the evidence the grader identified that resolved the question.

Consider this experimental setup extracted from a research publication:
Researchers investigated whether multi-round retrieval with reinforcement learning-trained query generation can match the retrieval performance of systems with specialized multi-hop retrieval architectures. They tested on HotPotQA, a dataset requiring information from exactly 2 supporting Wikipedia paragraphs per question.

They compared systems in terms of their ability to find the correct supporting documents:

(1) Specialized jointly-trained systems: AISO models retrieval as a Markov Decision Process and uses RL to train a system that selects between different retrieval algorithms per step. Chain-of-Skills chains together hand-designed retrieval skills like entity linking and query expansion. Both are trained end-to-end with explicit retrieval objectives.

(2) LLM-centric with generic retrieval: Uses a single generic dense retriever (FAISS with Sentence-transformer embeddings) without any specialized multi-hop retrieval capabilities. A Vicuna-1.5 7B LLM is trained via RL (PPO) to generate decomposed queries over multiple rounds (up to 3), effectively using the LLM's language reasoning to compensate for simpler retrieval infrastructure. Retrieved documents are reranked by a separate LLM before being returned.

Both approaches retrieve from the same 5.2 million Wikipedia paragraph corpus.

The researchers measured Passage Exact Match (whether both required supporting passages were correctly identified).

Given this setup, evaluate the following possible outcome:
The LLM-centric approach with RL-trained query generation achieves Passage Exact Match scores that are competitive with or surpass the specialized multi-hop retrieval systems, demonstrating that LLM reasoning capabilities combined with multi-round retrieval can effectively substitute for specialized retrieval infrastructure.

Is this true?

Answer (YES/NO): NO